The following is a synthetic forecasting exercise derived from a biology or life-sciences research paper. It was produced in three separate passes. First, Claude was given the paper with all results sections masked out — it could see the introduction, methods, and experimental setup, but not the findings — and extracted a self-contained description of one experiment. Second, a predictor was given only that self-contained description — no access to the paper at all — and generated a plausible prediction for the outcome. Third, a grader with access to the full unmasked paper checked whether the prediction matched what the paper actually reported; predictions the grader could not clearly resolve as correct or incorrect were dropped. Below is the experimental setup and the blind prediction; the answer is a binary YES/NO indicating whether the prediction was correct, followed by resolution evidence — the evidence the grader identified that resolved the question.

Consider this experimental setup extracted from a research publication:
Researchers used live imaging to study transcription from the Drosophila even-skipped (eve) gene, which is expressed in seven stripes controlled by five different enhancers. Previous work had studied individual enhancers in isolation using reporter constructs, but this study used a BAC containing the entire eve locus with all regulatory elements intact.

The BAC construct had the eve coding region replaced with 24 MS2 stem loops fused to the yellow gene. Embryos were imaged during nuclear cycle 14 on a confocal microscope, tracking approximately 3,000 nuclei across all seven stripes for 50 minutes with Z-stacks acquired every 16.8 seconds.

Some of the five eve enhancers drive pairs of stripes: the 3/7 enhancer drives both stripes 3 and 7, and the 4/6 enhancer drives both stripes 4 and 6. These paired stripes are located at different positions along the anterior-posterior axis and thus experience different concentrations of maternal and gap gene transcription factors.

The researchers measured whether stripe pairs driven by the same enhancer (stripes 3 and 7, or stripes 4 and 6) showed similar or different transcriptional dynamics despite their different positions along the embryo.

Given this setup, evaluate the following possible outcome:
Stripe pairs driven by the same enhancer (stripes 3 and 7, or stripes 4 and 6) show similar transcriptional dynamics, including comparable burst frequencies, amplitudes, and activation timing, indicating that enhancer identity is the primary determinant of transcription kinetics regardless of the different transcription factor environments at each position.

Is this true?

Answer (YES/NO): NO